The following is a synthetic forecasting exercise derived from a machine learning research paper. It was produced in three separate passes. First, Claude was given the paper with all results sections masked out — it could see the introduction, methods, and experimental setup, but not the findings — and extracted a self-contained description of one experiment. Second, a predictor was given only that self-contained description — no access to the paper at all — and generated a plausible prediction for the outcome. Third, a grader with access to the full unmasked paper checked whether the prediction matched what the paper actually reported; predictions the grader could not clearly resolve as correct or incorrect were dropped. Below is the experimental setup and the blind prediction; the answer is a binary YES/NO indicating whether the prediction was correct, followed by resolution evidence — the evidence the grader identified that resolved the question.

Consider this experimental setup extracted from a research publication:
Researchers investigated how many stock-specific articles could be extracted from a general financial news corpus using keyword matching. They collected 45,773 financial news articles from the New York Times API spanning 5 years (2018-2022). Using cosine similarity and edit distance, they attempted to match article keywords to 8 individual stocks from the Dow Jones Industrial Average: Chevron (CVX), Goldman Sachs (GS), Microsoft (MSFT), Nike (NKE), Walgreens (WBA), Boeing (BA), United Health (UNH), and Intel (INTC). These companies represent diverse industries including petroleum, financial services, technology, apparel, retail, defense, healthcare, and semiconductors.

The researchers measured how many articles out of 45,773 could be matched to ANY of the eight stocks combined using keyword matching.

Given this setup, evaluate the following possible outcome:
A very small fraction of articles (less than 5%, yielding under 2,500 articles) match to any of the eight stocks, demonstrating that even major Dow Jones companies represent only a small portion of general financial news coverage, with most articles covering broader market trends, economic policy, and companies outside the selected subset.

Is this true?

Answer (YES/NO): NO